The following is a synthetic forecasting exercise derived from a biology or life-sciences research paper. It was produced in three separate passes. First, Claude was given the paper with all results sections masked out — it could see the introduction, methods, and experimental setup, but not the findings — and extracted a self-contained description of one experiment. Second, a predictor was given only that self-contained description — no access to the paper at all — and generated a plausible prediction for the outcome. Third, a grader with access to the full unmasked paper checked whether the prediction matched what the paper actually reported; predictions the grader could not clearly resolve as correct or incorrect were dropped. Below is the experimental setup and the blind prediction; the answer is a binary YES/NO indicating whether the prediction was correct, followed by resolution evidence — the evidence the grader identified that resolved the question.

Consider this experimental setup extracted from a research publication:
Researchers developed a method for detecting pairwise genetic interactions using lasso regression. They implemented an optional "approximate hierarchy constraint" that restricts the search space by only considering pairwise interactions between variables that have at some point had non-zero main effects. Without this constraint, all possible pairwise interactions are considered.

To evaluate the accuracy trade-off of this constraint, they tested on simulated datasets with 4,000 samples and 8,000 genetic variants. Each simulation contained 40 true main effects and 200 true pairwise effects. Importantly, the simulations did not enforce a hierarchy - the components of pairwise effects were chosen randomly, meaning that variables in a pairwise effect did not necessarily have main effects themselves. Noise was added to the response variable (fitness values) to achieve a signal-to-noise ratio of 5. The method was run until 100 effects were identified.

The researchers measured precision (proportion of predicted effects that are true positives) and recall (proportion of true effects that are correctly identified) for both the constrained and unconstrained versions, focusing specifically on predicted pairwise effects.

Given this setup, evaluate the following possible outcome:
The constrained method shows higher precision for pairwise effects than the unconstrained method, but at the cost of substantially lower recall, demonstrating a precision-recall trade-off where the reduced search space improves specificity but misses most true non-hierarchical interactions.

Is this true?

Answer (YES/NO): NO